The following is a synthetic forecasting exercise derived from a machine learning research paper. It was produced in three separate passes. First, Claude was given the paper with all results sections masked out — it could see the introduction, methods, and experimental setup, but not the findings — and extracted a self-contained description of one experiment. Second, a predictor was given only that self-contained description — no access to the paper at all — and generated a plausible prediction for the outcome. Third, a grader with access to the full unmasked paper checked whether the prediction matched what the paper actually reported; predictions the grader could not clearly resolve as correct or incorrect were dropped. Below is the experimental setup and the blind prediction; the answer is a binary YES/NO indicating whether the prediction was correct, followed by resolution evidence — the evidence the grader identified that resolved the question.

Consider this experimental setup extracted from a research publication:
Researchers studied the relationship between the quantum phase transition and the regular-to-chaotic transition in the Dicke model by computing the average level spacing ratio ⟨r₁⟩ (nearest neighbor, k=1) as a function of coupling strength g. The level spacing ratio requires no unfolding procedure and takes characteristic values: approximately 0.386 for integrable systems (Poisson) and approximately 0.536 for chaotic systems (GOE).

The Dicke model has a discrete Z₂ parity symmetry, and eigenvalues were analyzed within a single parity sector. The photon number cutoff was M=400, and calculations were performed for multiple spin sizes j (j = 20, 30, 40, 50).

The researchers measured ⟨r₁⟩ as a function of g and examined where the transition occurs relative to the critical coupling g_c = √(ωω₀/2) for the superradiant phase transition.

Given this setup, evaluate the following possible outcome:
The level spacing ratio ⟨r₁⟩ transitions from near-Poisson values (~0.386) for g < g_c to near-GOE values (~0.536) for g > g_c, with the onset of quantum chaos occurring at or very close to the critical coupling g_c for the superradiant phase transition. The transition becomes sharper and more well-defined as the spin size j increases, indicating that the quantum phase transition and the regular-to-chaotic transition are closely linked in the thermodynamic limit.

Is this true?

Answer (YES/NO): YES